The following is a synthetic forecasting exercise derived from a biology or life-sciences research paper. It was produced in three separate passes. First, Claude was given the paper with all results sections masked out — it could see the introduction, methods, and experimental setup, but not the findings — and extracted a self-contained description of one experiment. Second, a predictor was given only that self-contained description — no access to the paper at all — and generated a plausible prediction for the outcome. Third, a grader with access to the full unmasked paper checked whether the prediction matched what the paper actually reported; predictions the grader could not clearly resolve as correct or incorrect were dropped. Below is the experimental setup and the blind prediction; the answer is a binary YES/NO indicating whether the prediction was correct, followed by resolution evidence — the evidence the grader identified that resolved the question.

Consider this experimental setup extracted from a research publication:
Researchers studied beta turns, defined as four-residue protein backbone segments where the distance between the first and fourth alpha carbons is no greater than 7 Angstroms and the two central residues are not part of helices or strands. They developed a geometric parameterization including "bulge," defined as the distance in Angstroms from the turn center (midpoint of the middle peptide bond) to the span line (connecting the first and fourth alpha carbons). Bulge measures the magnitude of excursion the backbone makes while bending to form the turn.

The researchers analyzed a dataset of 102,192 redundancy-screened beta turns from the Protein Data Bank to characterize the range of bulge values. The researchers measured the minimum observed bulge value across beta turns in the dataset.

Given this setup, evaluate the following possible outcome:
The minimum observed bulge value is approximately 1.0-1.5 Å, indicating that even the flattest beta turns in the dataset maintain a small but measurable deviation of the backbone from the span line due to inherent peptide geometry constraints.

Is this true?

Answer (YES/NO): YES